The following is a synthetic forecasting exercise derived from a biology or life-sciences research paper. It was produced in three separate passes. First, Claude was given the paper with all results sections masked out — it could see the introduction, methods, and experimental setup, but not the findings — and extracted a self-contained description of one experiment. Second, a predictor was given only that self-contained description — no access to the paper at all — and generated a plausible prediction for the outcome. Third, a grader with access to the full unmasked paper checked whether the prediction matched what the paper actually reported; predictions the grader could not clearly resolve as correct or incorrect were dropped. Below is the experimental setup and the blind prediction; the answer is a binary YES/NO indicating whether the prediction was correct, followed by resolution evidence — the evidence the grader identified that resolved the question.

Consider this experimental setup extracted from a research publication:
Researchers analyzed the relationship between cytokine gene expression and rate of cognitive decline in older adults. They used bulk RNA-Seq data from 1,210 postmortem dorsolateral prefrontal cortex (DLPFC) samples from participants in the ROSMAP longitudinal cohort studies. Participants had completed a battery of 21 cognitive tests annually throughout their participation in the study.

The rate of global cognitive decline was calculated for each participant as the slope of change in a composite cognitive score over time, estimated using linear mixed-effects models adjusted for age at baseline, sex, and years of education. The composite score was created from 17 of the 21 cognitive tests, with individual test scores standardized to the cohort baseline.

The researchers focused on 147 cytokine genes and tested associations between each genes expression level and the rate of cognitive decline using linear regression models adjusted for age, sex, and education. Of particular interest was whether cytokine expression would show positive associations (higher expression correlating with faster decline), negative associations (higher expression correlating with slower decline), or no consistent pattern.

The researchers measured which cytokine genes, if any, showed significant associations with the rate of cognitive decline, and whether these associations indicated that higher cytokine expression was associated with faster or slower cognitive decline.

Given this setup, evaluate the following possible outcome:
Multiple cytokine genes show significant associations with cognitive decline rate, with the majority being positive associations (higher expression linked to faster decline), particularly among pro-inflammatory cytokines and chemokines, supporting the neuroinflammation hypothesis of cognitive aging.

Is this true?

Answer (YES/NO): YES